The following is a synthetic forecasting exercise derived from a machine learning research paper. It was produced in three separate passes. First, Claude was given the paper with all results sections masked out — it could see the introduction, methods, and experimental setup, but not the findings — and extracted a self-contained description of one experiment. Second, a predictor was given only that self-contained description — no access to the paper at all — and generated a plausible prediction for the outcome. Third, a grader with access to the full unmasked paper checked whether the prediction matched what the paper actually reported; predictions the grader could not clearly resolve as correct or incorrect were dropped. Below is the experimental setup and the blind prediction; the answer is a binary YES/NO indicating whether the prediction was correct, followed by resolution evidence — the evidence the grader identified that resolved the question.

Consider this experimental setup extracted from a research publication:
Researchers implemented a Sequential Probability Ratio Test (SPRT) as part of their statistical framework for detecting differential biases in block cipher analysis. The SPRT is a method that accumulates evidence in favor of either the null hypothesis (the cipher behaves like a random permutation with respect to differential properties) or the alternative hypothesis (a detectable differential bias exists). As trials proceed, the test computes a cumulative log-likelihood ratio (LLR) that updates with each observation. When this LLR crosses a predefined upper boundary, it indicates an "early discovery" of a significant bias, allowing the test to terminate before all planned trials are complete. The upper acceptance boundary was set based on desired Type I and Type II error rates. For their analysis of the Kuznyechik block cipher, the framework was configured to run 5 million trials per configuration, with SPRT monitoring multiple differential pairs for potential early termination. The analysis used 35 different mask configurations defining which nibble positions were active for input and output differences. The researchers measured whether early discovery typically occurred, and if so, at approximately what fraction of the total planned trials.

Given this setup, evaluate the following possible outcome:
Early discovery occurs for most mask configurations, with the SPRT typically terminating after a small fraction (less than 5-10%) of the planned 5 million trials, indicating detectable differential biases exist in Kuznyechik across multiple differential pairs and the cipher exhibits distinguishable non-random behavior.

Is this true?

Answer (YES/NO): NO